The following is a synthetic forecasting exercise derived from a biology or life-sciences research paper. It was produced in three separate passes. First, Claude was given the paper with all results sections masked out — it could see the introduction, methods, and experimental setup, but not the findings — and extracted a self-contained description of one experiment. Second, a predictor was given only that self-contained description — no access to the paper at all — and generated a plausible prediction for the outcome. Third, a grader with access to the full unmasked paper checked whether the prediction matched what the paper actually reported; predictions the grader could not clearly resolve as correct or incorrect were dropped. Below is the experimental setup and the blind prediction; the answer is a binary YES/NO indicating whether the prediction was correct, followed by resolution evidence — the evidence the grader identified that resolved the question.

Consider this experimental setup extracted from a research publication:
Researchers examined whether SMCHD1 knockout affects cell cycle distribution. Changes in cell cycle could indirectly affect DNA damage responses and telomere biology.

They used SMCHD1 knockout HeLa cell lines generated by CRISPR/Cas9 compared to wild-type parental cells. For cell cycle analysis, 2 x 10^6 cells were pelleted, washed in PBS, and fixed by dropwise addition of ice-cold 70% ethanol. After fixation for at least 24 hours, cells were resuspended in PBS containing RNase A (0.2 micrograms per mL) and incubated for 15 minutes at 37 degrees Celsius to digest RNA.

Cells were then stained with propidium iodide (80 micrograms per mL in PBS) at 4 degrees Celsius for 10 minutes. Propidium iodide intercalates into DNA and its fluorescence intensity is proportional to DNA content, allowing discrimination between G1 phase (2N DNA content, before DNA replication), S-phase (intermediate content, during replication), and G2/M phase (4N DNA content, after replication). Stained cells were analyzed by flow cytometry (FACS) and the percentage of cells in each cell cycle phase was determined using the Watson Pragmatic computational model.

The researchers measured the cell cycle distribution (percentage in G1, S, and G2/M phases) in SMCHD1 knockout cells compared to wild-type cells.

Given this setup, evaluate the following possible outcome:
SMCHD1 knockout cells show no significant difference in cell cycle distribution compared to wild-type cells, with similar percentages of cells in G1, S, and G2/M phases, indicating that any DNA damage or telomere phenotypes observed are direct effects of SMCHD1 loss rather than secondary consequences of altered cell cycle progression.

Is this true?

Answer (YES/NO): YES